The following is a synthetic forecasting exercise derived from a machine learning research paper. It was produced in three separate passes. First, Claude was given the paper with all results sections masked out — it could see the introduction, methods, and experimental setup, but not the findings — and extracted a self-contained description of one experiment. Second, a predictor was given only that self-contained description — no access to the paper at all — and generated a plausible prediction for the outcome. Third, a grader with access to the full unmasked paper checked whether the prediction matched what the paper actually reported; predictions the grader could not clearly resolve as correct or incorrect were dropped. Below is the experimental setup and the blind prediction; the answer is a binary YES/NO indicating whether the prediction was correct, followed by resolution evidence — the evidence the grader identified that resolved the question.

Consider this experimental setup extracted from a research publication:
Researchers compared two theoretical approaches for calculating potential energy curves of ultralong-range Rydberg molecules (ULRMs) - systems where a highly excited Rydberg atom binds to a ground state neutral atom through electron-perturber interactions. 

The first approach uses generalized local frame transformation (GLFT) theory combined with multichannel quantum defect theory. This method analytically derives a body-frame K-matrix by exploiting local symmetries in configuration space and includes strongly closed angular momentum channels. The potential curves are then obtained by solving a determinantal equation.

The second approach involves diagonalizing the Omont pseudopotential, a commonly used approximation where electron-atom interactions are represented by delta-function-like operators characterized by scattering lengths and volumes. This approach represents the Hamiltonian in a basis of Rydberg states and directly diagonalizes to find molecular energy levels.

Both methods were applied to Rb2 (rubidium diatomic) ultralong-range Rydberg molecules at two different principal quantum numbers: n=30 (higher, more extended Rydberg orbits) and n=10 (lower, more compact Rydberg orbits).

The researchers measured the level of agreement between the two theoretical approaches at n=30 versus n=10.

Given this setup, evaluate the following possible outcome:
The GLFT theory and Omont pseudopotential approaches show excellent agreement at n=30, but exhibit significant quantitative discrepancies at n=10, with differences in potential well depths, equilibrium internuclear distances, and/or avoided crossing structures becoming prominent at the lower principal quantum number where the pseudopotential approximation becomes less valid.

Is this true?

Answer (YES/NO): NO